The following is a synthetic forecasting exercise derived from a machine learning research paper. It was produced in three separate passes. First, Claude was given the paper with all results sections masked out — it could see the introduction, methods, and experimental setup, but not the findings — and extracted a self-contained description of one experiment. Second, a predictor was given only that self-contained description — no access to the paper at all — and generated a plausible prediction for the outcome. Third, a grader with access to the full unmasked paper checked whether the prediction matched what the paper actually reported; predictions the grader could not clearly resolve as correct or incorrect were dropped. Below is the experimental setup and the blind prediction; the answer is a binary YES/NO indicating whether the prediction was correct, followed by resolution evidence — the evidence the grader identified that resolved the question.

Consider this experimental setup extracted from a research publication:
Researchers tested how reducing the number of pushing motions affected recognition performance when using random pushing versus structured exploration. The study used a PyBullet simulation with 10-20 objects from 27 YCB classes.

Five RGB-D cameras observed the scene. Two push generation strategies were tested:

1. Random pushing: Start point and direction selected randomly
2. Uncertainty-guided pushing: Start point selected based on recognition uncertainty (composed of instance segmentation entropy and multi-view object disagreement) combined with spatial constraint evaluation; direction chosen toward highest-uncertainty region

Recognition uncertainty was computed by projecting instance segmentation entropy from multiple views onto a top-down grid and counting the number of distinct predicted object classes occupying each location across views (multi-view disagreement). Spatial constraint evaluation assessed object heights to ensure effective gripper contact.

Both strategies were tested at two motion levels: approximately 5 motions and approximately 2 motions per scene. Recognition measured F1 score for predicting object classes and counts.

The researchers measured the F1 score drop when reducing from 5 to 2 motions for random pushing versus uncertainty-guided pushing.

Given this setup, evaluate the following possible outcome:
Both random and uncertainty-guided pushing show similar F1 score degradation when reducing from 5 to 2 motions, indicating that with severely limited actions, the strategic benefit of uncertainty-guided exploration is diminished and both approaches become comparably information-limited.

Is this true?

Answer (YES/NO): NO